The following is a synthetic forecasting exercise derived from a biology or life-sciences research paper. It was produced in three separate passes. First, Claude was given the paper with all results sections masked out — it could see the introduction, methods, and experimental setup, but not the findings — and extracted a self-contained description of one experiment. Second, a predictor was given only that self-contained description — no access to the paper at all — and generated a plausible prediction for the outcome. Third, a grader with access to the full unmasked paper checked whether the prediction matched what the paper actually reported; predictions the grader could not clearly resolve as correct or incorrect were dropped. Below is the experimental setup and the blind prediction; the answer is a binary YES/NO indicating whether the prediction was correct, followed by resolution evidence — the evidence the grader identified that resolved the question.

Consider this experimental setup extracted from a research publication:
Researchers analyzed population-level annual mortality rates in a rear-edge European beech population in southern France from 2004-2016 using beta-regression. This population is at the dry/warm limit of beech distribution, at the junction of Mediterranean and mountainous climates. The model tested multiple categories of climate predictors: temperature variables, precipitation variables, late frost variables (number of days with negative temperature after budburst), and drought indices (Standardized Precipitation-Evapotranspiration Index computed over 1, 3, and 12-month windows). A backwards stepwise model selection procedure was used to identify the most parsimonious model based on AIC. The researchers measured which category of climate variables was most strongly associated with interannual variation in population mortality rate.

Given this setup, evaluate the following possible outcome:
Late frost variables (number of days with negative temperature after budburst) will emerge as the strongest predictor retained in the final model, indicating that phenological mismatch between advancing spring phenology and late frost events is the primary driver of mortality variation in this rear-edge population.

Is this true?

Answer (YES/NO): NO